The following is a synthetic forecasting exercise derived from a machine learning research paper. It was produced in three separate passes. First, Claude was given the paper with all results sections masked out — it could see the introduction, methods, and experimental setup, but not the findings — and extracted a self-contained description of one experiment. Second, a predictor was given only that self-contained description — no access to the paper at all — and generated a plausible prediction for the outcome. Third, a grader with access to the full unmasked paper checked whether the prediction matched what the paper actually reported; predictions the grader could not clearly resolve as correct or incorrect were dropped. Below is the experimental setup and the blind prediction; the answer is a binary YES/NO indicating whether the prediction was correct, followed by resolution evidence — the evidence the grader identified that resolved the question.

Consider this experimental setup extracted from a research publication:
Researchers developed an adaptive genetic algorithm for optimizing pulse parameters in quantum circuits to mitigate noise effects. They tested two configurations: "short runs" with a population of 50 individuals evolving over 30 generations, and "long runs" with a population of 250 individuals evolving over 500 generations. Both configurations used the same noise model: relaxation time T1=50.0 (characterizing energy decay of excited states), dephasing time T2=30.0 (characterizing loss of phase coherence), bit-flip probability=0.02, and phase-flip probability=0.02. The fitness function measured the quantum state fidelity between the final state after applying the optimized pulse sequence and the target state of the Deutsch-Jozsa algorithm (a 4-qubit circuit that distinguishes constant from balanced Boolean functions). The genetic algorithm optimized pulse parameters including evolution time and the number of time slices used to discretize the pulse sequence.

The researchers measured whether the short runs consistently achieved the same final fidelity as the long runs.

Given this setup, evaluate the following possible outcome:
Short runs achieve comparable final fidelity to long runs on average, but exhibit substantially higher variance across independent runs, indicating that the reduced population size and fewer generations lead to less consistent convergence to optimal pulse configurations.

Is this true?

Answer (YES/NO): NO